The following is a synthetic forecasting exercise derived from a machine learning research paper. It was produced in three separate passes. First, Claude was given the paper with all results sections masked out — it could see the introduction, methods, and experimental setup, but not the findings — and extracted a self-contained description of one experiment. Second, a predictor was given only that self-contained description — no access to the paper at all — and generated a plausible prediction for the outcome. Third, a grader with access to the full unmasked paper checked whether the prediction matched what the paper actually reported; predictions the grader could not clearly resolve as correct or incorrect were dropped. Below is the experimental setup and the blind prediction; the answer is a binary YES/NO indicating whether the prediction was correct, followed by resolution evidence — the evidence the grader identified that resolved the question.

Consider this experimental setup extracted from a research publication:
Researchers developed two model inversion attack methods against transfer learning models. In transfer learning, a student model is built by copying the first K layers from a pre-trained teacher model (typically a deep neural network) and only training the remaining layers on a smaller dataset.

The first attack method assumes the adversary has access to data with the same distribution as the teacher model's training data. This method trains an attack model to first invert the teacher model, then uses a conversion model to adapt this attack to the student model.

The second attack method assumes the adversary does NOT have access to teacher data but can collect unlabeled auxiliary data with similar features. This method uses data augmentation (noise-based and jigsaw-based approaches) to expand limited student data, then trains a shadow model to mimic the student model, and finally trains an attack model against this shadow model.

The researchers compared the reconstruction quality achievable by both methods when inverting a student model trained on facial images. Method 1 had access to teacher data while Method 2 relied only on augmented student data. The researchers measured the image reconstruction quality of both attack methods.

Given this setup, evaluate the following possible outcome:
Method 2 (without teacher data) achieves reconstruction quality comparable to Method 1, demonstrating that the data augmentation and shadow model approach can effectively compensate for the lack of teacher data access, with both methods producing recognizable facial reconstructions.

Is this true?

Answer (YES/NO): NO